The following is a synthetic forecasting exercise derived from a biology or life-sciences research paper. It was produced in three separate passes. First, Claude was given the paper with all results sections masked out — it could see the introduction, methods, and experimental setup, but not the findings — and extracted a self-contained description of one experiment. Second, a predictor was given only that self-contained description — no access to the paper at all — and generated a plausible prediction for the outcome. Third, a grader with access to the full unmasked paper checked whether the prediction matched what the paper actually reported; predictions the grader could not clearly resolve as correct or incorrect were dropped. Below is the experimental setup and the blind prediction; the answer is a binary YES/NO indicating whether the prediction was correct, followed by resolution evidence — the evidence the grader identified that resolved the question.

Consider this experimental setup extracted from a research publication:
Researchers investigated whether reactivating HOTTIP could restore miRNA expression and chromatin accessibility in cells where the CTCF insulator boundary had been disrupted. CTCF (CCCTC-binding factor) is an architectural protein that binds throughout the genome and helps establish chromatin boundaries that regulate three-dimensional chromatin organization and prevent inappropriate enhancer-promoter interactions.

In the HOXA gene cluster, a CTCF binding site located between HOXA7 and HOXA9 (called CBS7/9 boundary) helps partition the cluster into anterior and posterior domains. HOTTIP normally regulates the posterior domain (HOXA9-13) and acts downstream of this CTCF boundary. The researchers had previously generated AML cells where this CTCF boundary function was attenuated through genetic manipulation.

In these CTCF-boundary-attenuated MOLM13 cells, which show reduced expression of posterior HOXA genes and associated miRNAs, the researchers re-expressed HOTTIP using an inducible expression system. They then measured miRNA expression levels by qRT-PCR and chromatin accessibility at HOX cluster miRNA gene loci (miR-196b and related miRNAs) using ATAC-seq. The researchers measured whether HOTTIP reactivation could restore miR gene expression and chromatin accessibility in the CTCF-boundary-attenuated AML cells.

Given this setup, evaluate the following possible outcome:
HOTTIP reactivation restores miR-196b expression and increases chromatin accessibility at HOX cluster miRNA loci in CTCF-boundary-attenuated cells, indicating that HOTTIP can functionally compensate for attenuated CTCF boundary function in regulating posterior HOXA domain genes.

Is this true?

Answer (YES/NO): YES